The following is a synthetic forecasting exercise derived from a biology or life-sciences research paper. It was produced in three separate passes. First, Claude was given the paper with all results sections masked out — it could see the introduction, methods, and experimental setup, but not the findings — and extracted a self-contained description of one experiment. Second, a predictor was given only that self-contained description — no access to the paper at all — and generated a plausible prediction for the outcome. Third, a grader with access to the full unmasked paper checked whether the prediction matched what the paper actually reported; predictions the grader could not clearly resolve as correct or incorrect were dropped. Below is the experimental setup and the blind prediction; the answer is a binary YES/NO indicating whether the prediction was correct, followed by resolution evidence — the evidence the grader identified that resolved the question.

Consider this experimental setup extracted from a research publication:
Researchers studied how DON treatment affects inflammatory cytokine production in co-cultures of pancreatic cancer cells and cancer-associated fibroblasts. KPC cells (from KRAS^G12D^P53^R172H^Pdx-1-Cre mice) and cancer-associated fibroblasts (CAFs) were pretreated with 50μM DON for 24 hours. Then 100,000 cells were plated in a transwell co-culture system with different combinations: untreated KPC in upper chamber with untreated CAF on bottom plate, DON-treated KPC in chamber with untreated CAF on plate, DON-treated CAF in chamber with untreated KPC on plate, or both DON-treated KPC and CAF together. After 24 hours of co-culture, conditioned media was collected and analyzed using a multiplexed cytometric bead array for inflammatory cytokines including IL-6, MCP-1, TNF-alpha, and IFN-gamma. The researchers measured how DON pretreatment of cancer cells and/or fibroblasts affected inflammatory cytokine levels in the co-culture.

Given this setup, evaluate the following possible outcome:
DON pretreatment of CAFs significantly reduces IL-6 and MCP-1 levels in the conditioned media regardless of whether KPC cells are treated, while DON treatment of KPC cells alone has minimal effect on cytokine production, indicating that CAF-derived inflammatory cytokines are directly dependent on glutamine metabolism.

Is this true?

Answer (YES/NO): NO